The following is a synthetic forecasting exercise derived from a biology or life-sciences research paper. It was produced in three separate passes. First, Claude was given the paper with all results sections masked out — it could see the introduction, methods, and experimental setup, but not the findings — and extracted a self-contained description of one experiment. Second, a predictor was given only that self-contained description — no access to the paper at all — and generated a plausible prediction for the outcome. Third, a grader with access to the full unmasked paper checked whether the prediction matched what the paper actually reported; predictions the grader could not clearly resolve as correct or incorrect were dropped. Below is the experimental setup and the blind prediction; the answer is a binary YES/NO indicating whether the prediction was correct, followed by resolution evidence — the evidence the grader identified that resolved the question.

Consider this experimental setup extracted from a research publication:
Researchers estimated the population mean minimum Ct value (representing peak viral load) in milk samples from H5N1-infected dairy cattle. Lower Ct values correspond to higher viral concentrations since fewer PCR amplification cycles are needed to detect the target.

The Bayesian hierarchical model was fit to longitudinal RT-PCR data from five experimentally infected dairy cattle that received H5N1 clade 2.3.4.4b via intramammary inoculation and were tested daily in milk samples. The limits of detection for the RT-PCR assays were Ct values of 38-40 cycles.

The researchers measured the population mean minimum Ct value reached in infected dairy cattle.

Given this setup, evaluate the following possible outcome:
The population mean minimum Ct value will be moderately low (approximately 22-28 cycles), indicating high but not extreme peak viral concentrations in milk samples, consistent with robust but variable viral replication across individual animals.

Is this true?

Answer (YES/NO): NO